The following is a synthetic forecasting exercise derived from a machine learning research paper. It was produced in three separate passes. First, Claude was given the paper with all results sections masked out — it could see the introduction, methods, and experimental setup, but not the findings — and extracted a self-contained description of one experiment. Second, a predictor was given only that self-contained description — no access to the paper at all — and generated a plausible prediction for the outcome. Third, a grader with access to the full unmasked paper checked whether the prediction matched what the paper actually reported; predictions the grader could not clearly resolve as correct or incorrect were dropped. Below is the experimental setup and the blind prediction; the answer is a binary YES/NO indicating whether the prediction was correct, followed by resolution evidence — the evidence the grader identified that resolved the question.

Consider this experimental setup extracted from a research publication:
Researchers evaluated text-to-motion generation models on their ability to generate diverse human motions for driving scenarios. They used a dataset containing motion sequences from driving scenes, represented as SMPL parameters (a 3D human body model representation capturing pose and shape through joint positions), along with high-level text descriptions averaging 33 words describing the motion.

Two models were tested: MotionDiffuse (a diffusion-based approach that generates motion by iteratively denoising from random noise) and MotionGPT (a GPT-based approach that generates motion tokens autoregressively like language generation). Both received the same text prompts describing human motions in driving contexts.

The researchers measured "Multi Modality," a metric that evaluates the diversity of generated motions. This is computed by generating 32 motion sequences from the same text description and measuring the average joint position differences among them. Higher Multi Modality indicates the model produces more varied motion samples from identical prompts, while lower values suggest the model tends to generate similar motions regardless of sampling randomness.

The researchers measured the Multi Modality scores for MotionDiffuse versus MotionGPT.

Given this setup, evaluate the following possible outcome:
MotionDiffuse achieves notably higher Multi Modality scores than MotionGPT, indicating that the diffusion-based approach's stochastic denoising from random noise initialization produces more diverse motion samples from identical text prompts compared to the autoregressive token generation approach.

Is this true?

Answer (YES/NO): NO